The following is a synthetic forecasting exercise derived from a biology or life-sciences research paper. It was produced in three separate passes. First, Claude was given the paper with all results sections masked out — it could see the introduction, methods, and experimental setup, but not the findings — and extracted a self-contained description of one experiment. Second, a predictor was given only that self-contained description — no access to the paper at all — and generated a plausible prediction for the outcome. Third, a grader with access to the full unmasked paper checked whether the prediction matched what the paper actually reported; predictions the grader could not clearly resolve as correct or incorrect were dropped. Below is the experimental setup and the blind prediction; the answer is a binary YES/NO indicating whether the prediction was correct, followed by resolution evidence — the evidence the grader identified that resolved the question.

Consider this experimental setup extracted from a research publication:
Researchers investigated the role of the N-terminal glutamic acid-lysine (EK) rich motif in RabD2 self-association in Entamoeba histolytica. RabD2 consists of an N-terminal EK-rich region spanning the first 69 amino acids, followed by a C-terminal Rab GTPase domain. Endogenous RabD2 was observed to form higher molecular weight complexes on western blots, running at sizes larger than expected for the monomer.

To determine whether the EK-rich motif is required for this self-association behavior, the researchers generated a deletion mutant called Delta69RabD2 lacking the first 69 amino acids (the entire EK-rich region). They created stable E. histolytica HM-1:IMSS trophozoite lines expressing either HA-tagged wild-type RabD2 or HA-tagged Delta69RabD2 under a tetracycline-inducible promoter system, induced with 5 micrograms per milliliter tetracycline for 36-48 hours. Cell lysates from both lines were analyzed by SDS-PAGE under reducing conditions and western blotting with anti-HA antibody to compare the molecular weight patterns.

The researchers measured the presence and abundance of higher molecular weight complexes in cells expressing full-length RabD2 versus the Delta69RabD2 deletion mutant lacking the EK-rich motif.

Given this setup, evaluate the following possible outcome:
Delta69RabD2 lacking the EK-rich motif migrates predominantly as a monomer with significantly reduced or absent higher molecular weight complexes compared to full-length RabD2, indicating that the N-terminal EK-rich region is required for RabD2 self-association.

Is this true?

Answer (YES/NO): YES